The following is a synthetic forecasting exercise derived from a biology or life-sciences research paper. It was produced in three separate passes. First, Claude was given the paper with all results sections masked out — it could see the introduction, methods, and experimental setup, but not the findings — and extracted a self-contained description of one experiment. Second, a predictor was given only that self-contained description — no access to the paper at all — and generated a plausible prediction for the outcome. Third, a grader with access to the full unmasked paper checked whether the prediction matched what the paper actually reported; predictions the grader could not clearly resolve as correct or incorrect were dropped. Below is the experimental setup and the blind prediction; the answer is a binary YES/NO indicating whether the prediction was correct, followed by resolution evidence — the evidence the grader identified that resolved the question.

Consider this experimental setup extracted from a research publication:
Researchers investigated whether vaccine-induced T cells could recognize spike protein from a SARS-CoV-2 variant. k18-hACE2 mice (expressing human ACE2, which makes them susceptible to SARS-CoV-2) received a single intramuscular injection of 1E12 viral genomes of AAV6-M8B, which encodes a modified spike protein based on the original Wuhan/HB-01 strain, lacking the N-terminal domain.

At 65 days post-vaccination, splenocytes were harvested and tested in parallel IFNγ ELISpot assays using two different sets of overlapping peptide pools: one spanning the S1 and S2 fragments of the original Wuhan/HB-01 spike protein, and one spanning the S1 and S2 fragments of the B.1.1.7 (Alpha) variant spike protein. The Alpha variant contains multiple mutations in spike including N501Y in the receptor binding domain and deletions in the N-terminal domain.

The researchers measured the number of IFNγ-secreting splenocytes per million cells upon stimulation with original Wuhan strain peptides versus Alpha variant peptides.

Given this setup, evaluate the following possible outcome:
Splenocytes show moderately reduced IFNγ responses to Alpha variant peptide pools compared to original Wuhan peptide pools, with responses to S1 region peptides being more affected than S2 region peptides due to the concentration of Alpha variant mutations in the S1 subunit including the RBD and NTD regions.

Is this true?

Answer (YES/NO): NO